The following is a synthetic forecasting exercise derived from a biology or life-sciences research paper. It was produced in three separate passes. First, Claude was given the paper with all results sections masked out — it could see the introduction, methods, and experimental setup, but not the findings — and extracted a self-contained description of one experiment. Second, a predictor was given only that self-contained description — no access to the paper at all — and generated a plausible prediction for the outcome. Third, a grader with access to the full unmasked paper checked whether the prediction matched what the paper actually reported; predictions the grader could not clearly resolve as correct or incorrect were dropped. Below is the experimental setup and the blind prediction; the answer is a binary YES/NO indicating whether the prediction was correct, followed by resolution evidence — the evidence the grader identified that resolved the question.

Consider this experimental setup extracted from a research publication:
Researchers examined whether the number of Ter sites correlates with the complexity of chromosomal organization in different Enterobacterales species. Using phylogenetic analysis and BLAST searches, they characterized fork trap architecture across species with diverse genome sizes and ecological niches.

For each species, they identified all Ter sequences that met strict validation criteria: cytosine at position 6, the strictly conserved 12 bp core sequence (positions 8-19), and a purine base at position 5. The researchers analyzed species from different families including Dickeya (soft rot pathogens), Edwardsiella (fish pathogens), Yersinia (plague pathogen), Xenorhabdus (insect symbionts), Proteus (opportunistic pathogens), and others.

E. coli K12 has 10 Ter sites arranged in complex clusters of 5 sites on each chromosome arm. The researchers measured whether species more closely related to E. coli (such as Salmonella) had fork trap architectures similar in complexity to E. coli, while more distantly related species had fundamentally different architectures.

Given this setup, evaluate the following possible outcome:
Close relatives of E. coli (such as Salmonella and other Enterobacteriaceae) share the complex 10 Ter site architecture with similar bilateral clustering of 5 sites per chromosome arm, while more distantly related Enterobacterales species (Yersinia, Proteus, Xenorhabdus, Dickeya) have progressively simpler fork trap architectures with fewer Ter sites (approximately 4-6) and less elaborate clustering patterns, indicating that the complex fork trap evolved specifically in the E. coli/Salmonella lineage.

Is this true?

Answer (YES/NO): NO